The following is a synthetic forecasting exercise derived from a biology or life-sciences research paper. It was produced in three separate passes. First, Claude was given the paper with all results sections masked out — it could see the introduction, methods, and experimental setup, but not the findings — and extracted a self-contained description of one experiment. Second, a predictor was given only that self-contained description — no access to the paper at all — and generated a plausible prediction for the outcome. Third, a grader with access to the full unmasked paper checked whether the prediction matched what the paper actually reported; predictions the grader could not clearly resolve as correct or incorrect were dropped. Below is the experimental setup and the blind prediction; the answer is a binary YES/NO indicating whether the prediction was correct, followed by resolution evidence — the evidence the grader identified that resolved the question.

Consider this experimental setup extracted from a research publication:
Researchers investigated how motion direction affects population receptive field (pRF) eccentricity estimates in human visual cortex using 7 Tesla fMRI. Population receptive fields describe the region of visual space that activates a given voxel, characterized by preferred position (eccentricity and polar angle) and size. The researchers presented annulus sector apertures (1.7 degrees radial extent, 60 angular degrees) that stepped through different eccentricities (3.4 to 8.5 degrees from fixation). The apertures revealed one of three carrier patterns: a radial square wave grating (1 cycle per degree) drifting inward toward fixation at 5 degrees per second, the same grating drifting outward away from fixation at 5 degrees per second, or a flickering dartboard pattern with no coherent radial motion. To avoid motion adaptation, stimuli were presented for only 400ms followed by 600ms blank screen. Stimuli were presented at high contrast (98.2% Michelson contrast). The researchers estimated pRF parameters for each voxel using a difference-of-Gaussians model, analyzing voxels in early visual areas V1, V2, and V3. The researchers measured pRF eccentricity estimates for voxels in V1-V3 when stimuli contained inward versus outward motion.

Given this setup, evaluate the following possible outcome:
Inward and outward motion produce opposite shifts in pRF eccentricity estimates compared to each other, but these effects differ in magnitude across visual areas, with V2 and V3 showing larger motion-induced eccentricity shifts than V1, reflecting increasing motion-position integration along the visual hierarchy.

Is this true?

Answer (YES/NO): NO